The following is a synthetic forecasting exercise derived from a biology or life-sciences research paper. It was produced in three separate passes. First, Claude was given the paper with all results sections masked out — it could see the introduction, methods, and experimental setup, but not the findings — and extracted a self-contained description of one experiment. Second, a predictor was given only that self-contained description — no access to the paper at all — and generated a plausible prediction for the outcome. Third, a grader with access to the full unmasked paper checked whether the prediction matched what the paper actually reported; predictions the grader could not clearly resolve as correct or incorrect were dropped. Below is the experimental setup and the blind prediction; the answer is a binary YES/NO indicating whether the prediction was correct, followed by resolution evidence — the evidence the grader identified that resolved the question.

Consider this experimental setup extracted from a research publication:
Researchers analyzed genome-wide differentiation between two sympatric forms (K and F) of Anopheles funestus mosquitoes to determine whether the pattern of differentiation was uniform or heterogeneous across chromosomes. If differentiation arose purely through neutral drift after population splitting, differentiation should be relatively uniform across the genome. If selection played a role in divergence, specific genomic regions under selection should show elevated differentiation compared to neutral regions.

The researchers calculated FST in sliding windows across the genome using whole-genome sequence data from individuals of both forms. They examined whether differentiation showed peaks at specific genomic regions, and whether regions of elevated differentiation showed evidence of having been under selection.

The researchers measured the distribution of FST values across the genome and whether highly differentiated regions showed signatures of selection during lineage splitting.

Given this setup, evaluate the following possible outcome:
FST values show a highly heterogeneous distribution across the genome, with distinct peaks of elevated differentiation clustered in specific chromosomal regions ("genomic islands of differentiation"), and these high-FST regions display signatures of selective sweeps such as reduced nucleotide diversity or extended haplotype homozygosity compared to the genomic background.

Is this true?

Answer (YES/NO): NO